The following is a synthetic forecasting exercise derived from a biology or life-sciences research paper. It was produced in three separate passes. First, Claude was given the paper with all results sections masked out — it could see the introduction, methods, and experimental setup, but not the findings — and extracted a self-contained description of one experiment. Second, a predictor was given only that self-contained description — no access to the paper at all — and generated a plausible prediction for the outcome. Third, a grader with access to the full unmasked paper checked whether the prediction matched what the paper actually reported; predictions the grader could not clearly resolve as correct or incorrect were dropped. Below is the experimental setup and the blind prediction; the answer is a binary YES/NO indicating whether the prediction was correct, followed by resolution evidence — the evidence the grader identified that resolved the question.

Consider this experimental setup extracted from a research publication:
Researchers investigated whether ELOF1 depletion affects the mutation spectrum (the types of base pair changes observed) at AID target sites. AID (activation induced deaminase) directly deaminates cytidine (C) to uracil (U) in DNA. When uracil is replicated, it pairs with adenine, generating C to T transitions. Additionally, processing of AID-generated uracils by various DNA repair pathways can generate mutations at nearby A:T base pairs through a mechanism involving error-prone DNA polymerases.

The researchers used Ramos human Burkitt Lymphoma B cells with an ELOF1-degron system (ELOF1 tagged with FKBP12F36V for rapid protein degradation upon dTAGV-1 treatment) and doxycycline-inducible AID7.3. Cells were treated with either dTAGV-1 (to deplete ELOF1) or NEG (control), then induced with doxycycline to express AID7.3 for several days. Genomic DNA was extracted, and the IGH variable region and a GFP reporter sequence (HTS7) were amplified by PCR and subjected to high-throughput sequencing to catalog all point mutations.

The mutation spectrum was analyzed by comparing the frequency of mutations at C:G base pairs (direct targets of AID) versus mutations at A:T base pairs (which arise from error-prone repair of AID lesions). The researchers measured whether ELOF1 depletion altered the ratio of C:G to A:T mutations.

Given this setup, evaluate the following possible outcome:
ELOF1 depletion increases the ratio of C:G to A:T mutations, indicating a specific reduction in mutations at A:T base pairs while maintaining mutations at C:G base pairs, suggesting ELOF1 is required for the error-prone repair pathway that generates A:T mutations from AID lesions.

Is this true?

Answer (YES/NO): NO